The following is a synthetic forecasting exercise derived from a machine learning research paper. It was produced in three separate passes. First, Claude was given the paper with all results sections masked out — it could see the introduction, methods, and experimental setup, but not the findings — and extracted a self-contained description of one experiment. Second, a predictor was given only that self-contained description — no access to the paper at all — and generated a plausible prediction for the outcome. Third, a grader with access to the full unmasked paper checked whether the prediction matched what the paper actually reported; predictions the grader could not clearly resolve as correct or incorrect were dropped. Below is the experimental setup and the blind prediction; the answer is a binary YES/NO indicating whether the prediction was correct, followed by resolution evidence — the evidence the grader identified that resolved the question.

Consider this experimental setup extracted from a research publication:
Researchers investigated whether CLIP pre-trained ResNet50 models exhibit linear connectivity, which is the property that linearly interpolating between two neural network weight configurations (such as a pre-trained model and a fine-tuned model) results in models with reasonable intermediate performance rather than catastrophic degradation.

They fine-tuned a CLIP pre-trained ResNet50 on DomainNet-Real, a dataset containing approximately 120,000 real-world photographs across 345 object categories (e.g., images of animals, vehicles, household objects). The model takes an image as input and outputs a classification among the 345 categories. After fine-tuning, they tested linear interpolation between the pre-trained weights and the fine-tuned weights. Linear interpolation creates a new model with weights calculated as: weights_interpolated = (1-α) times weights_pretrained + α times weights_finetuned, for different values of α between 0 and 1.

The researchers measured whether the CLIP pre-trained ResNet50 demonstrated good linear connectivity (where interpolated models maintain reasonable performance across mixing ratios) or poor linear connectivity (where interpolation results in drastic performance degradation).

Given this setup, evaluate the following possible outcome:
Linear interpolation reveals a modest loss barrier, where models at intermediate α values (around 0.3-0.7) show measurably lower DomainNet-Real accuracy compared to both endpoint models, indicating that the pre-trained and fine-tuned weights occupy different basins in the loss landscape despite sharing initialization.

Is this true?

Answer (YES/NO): NO